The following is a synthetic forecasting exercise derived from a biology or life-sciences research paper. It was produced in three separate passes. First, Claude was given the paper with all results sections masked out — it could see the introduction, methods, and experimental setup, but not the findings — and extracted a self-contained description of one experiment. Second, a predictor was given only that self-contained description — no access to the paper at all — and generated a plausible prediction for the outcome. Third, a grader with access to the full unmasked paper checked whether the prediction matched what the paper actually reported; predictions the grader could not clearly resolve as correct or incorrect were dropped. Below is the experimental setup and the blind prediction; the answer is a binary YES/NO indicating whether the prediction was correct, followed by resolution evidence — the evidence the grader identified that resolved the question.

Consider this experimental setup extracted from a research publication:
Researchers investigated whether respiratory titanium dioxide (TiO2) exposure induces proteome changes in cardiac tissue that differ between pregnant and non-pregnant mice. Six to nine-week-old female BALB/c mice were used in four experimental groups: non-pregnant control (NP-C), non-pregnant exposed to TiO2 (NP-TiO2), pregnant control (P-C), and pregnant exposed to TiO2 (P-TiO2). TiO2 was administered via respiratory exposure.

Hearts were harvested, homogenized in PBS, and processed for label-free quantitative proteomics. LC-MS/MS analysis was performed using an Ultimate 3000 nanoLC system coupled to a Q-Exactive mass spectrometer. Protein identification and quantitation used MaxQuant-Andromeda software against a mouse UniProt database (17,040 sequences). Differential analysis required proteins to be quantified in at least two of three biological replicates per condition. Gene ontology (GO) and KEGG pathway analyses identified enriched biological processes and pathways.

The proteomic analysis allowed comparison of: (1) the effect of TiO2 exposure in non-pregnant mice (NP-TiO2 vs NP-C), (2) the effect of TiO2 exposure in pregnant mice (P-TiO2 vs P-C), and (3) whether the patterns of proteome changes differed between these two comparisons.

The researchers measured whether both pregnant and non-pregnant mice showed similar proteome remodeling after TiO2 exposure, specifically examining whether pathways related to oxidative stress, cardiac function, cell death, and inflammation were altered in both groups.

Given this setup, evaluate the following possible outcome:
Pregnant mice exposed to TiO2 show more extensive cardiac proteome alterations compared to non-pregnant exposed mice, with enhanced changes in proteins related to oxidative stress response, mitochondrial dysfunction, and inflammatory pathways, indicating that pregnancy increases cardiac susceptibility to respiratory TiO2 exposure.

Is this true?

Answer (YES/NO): NO